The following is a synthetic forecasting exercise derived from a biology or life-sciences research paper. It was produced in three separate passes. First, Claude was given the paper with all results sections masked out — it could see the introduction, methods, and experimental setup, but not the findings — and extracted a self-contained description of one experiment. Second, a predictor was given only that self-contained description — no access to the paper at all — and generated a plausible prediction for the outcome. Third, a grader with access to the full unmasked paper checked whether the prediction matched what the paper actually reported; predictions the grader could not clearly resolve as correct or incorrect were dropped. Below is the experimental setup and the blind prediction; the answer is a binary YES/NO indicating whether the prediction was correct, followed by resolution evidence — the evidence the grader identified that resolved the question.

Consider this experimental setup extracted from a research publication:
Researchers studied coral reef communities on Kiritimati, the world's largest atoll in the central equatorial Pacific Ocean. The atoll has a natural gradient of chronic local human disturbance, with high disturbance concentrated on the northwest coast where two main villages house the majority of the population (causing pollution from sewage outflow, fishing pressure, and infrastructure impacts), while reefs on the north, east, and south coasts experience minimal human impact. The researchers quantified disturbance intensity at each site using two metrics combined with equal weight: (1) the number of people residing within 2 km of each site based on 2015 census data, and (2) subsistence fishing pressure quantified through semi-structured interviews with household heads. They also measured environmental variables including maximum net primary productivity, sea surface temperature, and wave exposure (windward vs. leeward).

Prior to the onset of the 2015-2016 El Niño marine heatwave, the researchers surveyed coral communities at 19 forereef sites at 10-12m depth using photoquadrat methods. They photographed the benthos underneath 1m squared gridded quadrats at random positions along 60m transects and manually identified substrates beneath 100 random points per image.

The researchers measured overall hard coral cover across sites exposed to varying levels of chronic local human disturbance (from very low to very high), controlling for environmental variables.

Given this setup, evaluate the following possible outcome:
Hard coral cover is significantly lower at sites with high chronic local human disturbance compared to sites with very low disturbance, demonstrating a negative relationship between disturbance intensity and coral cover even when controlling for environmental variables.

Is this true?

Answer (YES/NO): YES